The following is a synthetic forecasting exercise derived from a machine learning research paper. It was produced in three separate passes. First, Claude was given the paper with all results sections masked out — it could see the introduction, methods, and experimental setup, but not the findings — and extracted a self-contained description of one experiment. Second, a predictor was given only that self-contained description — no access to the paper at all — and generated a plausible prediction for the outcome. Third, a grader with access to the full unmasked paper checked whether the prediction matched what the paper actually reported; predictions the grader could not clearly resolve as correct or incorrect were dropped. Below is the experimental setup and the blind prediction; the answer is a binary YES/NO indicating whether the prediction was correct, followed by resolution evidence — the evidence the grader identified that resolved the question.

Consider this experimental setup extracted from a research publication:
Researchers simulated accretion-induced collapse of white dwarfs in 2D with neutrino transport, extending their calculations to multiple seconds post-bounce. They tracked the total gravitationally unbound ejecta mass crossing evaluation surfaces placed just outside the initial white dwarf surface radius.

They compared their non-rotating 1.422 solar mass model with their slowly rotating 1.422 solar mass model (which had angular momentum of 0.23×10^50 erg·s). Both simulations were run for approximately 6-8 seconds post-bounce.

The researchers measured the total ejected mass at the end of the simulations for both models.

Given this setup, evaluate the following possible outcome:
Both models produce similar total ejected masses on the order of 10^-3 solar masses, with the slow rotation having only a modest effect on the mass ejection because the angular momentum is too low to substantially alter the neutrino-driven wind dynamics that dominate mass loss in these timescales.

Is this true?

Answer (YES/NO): NO